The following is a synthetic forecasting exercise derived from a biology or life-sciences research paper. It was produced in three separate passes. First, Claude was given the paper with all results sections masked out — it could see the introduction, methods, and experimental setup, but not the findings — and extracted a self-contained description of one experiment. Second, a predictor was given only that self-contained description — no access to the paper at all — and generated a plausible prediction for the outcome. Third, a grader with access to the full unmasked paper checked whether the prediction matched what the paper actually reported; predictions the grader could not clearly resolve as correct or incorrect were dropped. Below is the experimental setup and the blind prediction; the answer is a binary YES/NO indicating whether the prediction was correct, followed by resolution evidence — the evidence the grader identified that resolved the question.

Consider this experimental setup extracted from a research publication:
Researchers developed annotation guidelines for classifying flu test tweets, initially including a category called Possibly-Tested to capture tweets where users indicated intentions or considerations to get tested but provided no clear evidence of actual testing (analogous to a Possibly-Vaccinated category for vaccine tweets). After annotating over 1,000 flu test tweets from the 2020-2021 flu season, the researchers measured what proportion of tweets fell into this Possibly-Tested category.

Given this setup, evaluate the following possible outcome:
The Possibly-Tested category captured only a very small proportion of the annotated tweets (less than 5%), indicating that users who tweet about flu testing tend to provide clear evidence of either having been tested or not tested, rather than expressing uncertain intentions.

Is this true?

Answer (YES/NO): YES